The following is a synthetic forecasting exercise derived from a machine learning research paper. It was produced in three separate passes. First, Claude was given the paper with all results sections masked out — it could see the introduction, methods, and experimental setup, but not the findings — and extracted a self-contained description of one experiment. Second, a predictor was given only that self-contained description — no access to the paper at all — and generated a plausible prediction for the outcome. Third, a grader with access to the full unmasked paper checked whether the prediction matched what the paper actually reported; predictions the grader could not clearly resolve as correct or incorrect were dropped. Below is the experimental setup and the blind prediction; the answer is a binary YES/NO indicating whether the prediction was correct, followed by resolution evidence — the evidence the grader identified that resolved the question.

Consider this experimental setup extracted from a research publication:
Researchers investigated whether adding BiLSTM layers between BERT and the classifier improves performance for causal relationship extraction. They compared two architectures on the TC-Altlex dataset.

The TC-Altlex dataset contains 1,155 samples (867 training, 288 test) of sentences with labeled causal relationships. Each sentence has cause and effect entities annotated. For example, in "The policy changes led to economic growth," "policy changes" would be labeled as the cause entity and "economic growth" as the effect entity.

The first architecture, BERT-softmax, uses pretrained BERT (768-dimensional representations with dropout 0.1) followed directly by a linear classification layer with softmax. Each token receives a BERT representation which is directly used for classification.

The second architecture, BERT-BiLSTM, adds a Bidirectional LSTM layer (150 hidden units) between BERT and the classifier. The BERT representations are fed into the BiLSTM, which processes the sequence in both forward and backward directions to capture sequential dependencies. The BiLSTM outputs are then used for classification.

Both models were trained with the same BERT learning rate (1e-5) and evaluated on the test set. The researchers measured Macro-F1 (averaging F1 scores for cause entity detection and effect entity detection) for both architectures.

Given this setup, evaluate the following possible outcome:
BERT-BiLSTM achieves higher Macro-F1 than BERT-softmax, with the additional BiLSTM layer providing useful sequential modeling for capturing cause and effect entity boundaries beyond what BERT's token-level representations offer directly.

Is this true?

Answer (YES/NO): NO